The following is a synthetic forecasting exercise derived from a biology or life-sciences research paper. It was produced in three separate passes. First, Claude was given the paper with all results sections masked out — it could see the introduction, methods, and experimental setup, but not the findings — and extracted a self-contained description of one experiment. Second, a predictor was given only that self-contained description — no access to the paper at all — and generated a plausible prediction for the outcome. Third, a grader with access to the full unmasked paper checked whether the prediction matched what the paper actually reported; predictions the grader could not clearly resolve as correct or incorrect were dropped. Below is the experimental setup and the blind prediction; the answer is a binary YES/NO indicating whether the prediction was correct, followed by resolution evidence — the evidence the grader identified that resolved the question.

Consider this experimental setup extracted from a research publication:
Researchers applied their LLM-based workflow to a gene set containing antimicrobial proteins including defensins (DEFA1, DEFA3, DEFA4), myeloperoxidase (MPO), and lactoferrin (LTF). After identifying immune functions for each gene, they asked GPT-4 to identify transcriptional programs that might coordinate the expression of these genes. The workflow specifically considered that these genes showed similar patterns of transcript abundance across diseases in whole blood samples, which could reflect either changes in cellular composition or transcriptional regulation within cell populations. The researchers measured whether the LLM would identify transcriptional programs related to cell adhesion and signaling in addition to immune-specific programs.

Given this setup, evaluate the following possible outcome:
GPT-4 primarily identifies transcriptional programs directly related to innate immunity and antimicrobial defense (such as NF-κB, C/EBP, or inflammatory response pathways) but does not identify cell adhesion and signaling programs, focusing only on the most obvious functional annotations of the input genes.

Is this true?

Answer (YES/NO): NO